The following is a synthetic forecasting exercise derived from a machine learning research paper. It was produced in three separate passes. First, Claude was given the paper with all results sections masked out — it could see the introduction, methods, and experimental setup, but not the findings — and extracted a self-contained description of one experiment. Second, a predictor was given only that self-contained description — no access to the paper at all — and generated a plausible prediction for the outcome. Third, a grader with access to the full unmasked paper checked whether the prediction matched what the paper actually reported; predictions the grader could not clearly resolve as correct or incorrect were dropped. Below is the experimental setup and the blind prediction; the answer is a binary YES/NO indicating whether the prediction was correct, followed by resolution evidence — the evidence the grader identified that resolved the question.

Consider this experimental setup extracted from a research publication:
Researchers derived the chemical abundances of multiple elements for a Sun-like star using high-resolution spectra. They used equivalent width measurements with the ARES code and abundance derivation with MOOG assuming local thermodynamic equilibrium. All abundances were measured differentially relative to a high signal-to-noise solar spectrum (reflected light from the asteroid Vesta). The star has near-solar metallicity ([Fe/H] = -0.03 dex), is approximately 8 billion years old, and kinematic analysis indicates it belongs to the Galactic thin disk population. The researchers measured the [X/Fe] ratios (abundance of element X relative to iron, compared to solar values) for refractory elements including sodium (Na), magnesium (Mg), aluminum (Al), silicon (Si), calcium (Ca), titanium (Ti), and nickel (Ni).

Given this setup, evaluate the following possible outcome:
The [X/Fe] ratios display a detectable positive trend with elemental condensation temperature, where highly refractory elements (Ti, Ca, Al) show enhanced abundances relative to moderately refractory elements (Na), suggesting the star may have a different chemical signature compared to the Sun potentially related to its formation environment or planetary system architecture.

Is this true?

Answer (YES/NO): NO